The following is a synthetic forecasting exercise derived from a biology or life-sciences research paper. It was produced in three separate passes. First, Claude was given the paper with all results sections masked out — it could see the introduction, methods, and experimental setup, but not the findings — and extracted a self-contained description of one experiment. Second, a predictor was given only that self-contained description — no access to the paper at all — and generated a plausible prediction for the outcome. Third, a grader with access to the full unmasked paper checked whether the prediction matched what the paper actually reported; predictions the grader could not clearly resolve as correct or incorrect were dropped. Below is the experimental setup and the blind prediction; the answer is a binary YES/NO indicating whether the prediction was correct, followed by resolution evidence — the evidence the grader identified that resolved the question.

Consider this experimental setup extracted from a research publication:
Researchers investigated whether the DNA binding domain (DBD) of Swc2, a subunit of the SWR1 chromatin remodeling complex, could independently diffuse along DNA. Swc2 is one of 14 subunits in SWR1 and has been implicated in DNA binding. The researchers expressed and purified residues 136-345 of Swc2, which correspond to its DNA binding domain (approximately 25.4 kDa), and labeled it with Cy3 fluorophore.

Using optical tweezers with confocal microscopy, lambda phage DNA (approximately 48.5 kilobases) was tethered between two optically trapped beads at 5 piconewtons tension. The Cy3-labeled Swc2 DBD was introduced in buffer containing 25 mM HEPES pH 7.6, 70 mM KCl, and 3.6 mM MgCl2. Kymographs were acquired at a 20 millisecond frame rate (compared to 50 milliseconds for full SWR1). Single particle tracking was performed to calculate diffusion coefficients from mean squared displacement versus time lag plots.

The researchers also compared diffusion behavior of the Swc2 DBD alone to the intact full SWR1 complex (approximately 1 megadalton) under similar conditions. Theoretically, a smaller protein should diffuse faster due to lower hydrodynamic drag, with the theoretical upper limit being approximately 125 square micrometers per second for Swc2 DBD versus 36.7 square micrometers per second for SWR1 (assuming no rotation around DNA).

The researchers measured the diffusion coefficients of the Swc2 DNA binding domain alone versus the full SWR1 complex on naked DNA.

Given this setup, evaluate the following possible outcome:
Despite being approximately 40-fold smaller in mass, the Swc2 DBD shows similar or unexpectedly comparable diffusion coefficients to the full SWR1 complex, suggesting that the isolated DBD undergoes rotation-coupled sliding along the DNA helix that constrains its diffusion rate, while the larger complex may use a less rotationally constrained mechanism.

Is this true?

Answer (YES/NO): NO